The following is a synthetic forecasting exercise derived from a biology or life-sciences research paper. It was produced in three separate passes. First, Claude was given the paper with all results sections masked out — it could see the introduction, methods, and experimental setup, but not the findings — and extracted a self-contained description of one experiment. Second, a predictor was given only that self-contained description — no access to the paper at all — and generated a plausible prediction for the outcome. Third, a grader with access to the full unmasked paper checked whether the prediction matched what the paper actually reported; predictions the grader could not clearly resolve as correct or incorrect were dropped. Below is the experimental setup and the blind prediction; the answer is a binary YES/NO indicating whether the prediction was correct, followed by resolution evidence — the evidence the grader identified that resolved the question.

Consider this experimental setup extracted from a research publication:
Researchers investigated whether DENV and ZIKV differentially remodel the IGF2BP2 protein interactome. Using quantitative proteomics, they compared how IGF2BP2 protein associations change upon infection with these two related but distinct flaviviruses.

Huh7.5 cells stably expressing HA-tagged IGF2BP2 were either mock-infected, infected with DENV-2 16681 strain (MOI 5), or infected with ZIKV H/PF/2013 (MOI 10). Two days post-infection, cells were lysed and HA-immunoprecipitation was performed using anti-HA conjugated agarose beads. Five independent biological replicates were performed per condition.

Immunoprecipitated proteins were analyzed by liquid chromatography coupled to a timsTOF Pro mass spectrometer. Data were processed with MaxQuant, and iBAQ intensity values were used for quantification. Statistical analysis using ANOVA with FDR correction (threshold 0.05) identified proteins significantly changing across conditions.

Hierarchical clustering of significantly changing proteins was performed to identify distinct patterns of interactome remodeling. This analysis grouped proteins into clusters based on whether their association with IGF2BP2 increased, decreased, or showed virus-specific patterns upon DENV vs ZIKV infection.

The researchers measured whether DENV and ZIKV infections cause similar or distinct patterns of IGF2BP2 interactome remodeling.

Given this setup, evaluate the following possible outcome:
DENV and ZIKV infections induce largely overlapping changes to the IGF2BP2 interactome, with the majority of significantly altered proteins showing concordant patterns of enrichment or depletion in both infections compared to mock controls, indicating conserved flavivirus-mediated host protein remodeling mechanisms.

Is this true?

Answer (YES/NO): NO